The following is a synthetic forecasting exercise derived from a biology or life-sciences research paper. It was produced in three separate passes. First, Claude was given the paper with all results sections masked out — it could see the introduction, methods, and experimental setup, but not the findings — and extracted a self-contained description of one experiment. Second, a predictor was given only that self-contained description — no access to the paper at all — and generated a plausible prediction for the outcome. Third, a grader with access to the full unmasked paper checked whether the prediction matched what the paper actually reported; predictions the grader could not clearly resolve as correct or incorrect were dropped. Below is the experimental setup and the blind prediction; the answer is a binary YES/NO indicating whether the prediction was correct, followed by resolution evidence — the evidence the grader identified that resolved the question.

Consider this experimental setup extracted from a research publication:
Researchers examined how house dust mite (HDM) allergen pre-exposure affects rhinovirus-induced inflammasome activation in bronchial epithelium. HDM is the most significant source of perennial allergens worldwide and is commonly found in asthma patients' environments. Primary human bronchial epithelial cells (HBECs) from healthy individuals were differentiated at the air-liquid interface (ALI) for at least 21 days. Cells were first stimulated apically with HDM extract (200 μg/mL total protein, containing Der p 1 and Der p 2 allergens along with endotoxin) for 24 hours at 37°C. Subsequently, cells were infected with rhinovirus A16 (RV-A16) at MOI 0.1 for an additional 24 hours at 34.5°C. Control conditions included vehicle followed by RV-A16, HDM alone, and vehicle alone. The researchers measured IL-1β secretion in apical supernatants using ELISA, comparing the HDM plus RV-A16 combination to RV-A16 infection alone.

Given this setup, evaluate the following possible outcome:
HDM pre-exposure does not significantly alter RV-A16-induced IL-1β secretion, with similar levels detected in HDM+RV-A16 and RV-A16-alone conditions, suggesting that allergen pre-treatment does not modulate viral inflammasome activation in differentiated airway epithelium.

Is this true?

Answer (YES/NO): NO